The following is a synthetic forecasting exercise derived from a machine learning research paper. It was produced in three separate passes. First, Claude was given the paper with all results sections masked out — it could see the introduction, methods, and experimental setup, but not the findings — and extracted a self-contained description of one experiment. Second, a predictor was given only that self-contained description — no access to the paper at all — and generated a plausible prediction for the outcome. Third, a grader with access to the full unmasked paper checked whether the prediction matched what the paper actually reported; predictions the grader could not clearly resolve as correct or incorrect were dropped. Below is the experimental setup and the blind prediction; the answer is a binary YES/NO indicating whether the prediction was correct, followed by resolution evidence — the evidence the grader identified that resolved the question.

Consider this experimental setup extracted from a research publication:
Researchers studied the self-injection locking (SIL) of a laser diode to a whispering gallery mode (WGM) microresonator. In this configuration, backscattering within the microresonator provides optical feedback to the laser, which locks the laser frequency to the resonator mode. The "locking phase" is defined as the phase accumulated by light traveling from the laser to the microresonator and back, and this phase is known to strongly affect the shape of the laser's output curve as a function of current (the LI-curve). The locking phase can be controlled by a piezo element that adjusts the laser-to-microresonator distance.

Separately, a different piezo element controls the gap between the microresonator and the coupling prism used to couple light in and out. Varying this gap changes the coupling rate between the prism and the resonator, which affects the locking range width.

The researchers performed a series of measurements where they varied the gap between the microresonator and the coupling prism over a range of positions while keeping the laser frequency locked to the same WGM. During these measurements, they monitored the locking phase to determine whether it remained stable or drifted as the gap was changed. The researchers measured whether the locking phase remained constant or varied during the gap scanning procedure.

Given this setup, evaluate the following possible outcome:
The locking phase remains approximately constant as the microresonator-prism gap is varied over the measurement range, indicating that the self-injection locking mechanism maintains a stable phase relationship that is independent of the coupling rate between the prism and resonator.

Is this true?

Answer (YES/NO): YES